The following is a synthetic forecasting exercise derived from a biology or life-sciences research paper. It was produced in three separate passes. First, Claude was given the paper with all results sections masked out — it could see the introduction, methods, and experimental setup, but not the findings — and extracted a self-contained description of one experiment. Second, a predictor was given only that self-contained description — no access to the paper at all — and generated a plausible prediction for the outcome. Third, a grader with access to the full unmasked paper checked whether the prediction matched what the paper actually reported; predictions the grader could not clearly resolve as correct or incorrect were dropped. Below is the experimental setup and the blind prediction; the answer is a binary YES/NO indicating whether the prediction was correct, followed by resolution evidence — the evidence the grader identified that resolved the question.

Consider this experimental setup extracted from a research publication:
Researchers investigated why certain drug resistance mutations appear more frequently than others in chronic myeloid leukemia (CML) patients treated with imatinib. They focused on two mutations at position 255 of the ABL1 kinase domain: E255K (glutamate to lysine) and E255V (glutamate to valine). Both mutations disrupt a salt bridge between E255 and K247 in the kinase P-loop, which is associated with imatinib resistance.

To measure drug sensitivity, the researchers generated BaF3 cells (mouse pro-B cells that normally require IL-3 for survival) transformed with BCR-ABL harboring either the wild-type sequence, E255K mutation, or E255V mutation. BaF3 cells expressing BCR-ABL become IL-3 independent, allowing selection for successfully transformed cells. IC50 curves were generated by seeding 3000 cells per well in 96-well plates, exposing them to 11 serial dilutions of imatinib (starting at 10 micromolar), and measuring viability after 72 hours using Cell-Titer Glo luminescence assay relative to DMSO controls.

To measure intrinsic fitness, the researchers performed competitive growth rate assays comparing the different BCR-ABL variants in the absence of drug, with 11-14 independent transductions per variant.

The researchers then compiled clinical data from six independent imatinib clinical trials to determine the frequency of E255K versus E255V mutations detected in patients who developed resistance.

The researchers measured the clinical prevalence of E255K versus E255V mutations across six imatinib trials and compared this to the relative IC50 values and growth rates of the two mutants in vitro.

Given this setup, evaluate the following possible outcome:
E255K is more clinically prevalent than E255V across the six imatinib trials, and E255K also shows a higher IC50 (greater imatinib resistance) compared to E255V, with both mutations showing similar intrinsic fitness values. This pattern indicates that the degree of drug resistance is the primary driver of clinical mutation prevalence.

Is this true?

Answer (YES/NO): NO